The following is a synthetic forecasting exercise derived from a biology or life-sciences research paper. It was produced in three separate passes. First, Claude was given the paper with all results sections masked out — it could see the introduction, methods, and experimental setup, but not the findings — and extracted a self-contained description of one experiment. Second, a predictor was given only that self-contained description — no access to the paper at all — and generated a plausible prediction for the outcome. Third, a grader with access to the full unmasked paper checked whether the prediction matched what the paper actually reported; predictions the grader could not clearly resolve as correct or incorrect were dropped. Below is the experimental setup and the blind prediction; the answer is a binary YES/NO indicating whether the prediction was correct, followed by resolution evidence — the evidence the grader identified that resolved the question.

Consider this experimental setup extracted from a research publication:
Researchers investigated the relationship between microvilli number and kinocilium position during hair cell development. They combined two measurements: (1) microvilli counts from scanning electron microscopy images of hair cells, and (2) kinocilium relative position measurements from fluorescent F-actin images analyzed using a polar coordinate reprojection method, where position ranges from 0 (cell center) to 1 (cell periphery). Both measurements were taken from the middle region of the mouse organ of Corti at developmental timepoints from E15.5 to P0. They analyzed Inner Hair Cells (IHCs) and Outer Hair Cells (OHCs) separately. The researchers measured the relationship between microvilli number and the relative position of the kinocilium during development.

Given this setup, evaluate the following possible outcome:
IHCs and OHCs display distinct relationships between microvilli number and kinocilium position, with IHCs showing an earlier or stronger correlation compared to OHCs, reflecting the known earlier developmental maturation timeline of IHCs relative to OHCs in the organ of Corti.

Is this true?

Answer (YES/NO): NO